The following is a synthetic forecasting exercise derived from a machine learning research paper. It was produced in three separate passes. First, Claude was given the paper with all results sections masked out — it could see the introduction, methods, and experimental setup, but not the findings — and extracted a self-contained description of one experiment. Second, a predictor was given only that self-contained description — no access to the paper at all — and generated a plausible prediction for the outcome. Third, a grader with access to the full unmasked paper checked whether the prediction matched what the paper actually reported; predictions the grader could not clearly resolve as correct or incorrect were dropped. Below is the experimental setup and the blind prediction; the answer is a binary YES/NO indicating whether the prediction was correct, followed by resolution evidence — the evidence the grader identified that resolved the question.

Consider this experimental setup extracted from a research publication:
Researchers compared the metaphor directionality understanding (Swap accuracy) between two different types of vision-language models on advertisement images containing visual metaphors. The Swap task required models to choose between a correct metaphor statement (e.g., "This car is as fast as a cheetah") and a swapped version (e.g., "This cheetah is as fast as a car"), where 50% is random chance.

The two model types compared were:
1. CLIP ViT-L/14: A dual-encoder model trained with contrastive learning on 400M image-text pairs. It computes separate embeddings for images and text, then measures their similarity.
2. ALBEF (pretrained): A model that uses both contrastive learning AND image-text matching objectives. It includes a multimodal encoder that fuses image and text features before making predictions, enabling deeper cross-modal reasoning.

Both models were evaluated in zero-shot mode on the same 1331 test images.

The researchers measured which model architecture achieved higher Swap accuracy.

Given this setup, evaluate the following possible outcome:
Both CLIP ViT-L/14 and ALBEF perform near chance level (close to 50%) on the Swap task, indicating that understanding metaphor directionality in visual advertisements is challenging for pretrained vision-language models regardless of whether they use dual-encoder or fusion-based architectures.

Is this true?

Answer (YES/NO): YES